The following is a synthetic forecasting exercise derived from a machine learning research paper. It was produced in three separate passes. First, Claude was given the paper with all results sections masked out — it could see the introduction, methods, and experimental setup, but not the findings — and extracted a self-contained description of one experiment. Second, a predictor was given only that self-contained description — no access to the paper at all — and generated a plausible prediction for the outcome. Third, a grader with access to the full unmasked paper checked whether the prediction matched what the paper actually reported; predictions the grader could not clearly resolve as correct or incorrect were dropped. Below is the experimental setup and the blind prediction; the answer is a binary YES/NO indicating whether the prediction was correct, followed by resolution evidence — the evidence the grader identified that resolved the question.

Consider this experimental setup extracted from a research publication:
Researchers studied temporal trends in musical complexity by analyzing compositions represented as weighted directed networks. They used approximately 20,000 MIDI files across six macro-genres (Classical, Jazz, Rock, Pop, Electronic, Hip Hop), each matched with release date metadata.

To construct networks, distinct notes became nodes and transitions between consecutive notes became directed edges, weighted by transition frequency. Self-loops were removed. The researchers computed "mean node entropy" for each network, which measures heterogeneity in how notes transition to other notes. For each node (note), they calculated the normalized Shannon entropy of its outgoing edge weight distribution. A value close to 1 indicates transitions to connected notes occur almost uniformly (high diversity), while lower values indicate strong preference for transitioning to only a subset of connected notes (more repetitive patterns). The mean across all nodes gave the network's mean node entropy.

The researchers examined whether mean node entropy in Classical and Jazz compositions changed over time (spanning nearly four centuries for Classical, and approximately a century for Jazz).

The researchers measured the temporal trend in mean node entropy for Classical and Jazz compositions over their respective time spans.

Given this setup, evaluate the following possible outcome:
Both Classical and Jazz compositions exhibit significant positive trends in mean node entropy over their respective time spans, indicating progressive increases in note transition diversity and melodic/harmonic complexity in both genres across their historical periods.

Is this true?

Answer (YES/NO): NO